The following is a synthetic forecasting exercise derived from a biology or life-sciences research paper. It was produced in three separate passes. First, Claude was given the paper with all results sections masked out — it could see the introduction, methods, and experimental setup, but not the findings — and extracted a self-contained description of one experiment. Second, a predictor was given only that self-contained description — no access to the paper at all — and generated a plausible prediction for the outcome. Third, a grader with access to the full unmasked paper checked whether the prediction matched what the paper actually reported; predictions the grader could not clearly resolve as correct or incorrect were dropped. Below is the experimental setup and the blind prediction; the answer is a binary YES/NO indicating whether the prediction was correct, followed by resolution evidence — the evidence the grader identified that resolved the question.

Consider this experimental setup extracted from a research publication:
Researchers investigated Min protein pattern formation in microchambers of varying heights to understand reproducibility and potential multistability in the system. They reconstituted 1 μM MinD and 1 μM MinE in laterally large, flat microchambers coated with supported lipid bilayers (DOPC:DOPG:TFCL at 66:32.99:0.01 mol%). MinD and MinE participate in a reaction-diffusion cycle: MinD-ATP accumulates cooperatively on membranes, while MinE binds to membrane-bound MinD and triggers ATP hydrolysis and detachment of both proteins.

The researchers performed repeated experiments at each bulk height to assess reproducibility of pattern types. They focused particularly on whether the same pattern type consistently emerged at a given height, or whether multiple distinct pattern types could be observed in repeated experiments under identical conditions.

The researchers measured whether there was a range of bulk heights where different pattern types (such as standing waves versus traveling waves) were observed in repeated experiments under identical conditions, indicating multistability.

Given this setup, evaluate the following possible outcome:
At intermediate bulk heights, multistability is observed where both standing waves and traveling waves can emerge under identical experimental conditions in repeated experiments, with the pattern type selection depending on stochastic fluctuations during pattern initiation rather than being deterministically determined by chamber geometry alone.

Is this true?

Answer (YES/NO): YES